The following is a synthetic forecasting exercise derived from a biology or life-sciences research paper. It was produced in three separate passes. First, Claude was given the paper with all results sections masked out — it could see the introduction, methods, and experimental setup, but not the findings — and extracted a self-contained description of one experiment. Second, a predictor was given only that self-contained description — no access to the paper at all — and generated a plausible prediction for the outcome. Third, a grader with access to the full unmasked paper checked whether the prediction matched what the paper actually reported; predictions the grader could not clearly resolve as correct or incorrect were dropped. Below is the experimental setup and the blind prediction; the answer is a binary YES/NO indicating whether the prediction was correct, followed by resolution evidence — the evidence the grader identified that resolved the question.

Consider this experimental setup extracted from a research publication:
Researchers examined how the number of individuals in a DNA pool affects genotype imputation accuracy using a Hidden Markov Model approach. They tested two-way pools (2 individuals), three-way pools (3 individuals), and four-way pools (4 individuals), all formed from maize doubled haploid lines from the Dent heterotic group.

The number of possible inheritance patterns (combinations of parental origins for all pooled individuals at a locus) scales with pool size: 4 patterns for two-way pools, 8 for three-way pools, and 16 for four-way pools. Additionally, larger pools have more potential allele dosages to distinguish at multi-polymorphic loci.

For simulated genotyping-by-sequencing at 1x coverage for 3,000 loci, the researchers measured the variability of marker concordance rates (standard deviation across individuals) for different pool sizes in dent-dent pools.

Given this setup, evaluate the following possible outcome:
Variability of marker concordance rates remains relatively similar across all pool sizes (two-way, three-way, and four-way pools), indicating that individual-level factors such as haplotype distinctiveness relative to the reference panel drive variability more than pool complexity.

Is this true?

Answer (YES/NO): NO